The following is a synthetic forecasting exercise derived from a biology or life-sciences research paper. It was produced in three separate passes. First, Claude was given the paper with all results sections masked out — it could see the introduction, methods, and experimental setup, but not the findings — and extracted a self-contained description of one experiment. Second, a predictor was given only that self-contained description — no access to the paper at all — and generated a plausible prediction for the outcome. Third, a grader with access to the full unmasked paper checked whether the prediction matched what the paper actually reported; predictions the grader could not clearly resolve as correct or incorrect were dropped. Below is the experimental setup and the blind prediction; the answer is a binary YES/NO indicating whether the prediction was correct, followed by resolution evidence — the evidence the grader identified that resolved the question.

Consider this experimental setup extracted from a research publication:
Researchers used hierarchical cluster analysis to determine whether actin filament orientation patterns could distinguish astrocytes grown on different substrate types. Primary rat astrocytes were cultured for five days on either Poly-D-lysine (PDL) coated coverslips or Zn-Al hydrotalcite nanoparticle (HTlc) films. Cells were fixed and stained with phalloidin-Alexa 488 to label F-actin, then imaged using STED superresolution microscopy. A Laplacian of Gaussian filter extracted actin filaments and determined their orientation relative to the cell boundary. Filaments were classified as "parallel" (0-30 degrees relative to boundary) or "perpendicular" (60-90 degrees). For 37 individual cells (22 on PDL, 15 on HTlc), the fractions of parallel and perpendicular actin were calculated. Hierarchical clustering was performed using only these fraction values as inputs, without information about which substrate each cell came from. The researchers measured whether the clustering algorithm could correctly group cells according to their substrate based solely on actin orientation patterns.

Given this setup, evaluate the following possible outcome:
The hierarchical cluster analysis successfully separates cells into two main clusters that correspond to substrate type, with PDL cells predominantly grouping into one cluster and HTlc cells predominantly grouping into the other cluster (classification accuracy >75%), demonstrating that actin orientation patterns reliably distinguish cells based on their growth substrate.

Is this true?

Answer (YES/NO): YES